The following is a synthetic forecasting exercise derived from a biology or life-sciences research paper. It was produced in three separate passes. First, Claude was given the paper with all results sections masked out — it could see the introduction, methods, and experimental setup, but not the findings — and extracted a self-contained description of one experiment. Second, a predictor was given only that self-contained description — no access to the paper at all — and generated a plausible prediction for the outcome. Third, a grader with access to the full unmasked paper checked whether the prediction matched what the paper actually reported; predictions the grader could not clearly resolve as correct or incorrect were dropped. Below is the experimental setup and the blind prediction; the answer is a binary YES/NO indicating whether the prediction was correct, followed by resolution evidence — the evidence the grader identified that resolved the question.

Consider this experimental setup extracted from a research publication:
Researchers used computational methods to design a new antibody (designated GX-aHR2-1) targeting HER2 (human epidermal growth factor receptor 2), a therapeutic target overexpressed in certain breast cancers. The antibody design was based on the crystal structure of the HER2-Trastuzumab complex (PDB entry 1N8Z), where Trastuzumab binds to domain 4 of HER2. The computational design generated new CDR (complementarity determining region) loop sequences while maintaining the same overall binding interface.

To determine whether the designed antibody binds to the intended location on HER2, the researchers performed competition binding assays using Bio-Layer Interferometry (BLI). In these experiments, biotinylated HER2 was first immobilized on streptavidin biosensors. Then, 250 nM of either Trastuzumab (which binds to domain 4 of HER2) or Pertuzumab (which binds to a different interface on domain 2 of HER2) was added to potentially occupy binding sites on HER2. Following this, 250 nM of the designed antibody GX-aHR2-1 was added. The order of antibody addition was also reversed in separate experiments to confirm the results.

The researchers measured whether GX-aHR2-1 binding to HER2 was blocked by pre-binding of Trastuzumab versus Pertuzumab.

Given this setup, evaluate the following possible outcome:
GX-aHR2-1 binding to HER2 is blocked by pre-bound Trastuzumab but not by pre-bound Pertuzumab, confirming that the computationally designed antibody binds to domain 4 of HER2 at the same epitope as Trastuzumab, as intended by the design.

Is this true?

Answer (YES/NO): YES